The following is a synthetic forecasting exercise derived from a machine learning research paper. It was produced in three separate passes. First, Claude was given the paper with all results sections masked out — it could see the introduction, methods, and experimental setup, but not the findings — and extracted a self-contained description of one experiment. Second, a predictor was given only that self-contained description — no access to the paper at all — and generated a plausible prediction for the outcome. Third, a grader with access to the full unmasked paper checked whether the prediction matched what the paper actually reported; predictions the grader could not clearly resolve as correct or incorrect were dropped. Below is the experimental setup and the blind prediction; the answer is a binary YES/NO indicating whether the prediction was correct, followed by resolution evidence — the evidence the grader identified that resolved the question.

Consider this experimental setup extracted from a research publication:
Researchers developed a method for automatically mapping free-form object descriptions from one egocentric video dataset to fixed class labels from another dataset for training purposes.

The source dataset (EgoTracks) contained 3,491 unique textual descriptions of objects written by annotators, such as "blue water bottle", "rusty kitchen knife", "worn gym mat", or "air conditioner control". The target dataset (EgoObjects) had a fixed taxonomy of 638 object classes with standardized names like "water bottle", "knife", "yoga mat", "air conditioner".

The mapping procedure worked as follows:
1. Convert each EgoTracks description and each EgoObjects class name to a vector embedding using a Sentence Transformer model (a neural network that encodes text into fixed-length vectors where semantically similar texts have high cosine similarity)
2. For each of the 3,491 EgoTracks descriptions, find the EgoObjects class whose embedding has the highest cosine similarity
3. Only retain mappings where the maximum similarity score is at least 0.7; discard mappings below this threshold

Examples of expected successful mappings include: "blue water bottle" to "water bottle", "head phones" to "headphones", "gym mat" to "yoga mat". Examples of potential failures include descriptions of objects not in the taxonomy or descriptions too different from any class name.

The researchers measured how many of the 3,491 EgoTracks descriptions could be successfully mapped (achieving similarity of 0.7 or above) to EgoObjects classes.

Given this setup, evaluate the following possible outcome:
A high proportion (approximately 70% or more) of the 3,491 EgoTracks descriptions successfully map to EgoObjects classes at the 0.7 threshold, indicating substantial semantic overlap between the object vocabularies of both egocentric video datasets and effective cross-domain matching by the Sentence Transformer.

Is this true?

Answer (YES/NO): NO